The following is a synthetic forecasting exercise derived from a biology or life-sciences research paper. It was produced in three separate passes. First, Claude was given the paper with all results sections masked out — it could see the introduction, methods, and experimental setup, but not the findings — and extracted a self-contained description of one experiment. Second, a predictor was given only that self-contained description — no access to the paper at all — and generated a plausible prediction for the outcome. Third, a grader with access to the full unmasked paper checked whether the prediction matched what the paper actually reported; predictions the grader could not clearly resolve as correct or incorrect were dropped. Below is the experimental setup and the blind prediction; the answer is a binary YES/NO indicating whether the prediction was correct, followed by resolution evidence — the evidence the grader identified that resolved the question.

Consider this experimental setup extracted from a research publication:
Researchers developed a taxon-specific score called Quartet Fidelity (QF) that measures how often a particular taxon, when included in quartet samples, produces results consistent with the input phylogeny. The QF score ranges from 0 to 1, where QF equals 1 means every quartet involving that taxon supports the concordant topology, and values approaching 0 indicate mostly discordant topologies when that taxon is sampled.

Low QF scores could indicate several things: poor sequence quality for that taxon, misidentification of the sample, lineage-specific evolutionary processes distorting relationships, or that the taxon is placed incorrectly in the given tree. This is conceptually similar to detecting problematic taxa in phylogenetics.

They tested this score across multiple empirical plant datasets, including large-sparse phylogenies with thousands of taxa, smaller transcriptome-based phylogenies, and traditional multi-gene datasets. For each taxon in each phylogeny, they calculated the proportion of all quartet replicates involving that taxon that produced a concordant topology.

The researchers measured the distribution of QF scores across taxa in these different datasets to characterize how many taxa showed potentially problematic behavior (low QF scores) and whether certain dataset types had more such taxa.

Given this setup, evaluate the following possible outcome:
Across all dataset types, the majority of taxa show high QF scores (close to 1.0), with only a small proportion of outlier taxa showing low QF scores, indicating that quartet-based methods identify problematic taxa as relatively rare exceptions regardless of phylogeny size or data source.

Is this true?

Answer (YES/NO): NO